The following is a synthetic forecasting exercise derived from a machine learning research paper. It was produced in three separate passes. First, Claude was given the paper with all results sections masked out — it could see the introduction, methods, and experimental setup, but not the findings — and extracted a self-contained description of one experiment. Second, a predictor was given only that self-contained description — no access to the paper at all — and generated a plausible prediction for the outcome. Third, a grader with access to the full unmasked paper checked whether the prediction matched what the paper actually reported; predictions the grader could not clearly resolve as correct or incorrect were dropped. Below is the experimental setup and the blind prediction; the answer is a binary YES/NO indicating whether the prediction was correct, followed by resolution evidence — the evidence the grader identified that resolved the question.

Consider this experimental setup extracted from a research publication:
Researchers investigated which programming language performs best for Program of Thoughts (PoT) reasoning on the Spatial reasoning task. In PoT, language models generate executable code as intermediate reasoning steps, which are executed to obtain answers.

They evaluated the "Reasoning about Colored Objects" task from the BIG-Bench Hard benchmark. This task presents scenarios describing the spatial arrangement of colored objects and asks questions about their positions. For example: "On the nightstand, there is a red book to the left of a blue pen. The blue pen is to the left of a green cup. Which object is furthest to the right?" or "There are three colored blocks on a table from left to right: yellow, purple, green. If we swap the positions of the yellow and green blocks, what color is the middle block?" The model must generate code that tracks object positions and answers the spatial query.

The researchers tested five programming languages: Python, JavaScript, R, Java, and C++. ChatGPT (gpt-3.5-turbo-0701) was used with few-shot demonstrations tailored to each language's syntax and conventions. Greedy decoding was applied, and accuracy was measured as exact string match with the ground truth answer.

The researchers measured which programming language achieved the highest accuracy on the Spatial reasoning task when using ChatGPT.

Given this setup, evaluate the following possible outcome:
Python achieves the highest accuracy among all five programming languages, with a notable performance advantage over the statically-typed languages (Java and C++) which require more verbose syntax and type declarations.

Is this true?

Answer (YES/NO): NO